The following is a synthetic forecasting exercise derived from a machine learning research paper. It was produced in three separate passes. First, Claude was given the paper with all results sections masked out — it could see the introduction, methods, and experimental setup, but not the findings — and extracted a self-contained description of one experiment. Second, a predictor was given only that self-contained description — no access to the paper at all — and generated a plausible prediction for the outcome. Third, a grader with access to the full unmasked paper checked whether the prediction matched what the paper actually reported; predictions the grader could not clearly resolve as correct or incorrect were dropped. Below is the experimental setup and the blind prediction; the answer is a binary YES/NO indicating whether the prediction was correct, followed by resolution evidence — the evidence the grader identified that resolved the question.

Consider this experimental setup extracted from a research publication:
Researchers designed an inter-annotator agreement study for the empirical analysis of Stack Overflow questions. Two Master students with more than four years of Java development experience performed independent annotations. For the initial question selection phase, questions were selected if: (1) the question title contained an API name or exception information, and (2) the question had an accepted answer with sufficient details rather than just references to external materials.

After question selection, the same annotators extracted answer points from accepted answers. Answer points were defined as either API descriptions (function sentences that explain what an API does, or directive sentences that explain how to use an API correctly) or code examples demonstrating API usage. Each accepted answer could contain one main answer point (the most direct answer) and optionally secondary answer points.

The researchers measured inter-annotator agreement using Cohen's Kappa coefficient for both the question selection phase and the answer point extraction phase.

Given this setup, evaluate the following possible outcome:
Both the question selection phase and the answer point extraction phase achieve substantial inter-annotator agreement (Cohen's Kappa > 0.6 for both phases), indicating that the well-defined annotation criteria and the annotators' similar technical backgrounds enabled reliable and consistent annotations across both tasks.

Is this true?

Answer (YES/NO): YES